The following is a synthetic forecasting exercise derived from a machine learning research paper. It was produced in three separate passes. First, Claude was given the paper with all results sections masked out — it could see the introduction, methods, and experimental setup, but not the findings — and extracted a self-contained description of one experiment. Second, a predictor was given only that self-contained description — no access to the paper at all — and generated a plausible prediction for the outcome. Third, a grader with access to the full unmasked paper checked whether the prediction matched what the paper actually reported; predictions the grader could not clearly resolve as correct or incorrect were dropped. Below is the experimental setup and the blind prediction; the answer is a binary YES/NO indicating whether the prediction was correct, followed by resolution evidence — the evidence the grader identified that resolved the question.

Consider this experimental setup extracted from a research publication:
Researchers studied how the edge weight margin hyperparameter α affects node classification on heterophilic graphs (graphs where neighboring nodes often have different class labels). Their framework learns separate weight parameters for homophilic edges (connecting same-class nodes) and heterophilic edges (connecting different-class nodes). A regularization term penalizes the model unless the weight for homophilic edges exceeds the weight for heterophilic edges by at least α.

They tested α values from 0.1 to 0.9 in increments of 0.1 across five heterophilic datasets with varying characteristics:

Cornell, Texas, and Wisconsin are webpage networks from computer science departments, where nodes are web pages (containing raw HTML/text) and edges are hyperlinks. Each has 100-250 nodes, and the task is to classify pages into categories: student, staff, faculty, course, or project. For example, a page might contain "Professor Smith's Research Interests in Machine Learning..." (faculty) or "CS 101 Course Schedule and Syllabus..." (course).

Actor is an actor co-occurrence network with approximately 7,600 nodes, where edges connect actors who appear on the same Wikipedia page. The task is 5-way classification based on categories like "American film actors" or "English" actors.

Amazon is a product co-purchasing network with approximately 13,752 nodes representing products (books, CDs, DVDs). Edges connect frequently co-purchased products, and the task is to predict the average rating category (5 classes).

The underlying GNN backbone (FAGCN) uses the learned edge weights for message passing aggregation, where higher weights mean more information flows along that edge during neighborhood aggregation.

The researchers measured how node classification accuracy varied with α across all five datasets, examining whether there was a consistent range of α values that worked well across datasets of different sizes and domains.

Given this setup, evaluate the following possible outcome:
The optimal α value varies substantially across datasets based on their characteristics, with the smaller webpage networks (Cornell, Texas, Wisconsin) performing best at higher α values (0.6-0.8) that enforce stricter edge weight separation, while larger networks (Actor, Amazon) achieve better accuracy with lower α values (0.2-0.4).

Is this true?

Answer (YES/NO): NO